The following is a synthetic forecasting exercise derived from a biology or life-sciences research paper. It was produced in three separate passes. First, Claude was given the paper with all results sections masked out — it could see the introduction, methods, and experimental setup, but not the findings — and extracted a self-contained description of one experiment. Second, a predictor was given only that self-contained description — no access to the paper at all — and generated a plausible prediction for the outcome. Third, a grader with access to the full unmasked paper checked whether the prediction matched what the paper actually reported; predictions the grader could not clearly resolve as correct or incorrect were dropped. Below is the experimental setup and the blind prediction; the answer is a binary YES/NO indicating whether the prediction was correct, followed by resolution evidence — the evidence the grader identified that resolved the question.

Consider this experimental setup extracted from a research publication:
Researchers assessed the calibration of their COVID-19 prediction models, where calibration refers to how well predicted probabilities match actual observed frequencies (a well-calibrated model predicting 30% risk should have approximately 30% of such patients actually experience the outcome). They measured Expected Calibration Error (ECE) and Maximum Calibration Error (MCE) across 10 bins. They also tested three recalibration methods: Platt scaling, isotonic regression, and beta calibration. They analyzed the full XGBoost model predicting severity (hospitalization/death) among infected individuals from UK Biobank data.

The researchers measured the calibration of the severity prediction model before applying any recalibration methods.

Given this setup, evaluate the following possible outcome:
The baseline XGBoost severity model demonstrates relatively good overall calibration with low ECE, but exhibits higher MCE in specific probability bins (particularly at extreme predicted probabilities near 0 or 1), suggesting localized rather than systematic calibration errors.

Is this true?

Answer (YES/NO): NO